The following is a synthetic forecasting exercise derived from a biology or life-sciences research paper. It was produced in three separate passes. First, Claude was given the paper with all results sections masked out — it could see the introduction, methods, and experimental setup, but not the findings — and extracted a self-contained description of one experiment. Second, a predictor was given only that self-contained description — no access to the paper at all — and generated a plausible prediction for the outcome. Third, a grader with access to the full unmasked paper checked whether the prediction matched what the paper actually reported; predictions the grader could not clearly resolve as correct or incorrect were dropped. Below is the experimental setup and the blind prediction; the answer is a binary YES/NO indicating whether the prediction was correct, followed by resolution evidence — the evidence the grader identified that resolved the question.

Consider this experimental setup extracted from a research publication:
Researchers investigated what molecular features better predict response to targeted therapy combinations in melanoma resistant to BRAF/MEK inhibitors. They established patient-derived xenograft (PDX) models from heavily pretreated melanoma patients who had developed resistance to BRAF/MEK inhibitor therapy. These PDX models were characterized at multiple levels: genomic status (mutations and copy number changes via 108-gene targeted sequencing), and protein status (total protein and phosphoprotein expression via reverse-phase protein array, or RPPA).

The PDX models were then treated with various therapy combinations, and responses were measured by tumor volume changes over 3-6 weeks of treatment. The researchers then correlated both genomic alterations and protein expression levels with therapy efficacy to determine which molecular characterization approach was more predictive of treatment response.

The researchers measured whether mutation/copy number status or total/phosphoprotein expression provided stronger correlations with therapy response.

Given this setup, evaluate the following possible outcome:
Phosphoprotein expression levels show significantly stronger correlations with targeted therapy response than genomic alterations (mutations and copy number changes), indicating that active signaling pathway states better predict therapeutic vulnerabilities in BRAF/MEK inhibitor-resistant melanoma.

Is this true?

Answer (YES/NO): YES